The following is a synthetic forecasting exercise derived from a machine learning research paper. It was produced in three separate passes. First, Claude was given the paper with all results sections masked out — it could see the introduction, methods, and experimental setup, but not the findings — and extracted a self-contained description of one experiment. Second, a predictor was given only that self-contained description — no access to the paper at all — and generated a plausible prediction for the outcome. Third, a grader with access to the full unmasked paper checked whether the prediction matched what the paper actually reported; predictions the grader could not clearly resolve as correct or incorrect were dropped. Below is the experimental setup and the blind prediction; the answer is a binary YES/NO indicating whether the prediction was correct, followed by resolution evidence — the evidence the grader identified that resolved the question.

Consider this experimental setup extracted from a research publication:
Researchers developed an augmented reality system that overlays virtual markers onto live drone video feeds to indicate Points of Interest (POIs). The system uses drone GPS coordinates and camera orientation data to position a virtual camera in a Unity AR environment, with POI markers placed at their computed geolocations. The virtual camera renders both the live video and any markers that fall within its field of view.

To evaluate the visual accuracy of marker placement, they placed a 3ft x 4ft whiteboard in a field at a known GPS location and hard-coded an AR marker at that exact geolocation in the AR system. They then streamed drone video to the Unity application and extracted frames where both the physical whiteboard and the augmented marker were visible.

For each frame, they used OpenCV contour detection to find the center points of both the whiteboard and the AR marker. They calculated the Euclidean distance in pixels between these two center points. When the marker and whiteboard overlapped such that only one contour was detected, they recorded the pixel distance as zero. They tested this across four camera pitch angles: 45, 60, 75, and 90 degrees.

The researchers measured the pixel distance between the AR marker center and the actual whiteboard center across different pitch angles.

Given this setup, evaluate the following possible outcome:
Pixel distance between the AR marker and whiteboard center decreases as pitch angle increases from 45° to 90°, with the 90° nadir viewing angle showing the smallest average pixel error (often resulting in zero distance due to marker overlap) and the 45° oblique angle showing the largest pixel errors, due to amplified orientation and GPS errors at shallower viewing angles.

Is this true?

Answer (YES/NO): YES